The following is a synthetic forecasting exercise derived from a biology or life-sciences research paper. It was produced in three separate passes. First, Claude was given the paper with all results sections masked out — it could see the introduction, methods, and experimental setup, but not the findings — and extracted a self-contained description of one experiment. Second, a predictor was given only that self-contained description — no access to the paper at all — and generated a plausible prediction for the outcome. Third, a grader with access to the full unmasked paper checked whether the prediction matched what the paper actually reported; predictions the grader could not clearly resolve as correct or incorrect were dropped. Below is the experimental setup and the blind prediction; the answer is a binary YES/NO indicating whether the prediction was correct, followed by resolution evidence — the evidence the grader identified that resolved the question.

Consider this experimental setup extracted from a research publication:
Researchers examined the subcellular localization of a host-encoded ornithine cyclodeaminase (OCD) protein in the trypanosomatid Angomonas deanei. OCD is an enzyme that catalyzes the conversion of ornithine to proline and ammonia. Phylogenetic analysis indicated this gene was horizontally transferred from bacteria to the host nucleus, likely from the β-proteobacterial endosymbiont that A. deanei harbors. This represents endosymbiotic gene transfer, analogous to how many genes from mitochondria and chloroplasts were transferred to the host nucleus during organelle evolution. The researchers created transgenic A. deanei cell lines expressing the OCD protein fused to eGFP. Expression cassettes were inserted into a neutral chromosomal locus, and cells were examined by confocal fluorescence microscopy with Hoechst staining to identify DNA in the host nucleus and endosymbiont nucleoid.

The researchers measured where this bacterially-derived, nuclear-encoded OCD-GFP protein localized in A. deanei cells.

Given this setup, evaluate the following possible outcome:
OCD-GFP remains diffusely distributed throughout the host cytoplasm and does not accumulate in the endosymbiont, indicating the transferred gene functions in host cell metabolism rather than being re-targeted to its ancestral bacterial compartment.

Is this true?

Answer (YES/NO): NO